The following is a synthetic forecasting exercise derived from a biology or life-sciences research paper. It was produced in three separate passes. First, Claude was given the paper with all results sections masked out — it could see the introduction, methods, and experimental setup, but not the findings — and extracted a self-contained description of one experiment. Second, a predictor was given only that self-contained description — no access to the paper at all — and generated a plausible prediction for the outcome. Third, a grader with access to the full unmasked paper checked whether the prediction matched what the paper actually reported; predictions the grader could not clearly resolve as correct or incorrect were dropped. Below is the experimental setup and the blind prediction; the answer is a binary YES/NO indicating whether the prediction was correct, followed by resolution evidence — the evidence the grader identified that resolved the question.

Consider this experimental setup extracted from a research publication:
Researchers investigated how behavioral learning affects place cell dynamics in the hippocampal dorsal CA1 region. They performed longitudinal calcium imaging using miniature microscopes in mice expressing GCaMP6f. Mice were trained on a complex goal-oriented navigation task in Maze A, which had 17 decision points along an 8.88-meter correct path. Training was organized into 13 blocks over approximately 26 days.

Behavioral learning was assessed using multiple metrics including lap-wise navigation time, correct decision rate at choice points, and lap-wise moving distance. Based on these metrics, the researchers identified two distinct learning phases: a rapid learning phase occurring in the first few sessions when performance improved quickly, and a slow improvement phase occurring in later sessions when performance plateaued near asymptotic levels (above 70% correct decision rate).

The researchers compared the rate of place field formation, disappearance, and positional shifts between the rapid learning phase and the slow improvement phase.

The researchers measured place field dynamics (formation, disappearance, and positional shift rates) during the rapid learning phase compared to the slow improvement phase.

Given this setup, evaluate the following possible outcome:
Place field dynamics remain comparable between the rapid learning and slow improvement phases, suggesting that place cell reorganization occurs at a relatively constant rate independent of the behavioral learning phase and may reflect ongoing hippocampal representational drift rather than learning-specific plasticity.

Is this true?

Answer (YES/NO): YES